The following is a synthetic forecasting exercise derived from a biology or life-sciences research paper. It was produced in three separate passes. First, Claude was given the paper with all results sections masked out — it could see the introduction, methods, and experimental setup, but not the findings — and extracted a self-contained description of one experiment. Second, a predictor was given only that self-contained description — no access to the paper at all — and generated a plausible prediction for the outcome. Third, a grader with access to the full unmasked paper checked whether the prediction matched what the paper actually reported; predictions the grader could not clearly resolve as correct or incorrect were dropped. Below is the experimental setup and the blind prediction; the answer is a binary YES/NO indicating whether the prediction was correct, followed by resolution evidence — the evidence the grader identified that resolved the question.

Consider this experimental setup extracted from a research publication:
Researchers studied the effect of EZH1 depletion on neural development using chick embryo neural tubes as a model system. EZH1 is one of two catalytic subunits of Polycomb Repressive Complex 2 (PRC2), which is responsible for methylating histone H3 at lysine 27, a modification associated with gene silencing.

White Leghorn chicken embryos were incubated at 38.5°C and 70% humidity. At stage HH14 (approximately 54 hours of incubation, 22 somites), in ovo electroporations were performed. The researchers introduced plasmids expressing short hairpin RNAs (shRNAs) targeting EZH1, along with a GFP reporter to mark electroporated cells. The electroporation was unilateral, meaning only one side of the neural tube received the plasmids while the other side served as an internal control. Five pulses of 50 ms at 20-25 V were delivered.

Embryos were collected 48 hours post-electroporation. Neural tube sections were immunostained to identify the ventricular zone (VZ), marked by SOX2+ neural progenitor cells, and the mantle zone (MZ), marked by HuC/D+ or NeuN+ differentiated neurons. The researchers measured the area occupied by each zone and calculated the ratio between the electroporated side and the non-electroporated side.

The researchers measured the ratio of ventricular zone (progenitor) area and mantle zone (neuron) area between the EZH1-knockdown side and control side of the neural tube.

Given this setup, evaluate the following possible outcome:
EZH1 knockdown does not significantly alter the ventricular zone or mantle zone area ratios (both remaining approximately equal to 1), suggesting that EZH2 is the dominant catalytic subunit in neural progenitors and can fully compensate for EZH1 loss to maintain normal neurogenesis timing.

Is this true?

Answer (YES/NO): NO